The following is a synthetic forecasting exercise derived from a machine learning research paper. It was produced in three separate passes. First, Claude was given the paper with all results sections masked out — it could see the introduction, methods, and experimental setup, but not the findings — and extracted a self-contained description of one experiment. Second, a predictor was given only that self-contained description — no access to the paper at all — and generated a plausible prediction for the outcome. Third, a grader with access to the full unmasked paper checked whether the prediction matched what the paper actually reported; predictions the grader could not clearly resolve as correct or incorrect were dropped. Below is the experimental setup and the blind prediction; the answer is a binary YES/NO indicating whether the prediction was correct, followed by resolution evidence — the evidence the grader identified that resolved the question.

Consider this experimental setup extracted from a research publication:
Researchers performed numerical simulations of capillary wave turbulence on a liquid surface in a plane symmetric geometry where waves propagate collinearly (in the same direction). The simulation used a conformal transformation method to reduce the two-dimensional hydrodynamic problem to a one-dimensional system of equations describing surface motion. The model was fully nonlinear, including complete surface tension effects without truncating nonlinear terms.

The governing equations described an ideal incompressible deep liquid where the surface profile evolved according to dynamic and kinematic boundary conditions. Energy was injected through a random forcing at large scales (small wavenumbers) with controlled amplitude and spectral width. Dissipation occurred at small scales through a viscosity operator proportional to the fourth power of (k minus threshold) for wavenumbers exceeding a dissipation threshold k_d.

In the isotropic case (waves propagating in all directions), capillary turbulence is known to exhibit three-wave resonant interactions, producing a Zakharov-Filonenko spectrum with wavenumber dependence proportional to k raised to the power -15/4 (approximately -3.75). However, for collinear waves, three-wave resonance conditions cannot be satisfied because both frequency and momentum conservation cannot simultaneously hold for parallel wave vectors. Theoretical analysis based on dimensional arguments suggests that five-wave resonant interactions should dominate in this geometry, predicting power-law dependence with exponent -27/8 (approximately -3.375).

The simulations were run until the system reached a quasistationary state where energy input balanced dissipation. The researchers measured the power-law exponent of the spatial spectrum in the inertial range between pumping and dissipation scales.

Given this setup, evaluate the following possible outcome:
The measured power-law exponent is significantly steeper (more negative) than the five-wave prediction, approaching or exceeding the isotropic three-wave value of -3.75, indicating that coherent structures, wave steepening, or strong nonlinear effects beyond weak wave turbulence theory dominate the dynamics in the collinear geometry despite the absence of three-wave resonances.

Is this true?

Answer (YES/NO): NO